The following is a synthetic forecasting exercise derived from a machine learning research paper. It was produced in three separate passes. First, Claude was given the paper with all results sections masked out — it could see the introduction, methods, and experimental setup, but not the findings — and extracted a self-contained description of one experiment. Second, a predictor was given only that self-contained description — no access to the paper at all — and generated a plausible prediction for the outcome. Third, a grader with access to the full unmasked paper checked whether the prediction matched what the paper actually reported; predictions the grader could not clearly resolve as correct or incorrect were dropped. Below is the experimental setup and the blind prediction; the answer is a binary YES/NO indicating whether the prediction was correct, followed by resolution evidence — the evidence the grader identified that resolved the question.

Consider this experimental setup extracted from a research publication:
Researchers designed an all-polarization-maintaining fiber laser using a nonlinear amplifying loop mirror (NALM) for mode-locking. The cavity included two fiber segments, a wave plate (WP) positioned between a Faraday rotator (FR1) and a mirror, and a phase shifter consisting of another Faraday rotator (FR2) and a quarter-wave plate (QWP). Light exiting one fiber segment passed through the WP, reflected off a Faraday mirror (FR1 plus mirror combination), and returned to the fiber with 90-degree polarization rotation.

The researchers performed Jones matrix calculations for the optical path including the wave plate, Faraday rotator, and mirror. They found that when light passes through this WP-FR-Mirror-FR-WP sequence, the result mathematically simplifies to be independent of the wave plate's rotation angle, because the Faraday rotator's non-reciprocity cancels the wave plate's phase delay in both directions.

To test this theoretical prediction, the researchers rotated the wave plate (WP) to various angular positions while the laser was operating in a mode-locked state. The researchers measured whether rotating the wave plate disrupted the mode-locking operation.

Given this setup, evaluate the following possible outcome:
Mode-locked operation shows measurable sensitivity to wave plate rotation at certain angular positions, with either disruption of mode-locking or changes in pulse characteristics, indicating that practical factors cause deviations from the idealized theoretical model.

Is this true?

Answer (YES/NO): NO